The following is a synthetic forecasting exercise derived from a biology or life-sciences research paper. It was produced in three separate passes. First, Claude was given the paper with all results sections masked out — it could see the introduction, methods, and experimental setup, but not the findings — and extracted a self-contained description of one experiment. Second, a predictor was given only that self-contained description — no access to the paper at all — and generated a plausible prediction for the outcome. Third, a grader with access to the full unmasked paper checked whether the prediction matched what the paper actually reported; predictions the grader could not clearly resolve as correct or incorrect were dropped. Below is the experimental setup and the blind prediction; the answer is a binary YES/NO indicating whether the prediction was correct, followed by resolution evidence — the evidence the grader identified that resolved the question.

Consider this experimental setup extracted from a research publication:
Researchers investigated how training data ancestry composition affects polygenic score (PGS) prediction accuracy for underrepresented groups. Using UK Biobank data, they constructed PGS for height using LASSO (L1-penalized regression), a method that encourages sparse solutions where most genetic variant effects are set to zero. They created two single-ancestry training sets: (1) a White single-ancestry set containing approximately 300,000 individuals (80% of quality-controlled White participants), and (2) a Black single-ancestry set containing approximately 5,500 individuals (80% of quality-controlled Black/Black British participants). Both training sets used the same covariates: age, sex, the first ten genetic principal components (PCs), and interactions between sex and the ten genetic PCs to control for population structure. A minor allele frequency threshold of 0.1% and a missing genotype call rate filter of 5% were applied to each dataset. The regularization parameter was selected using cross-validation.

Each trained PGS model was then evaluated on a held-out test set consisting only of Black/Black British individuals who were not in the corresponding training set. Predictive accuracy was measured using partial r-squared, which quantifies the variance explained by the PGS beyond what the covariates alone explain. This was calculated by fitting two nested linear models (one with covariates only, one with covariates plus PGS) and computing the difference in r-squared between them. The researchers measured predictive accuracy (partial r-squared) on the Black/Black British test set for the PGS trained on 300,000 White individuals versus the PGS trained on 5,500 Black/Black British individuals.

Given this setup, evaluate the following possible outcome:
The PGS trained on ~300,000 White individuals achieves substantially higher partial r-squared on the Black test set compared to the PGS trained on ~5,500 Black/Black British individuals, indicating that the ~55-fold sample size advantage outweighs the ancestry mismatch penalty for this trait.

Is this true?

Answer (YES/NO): YES